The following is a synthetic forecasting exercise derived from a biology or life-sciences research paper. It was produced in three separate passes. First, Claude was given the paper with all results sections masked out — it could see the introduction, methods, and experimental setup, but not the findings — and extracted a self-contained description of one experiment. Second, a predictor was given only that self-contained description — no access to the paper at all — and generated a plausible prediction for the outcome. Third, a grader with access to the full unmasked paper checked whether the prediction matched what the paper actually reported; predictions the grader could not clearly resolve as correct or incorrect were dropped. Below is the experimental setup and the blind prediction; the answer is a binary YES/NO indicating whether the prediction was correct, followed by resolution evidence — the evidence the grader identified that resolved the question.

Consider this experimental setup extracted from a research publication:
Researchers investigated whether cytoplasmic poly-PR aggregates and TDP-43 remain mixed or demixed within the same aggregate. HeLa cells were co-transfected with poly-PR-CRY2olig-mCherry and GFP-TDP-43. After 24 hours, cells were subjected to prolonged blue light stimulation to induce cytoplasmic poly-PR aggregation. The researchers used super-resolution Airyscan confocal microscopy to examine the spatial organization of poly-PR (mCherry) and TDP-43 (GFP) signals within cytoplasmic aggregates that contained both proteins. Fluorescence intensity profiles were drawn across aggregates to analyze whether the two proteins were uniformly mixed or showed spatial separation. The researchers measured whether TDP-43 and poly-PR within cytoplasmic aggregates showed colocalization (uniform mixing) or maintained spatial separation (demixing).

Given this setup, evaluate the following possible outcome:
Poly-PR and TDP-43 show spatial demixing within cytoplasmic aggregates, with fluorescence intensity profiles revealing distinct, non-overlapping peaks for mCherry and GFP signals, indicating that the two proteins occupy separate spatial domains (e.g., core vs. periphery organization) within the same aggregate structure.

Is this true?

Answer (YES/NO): YES